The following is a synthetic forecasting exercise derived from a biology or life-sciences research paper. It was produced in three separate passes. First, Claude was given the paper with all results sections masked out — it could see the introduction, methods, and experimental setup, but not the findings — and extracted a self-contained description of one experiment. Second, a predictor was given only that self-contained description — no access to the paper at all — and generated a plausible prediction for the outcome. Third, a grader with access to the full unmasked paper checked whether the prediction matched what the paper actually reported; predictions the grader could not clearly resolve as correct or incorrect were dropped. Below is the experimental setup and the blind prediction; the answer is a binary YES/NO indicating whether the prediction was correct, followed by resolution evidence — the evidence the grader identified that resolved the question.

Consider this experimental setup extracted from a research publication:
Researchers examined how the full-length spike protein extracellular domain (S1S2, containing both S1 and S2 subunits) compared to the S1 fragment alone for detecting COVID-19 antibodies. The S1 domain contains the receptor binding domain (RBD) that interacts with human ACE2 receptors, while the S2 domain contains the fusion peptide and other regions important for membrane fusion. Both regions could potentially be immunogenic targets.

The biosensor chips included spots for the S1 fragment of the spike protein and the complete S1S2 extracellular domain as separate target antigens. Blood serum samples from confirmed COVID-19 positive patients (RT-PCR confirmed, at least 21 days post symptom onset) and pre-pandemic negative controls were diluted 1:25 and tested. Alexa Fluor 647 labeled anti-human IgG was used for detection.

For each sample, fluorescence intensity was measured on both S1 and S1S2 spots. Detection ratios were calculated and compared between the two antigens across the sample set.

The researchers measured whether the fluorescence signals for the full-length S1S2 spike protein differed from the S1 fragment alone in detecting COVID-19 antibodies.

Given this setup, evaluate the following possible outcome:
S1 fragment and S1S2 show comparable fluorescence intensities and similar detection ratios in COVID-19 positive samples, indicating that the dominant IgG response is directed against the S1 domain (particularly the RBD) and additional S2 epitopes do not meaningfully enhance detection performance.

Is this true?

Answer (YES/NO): NO